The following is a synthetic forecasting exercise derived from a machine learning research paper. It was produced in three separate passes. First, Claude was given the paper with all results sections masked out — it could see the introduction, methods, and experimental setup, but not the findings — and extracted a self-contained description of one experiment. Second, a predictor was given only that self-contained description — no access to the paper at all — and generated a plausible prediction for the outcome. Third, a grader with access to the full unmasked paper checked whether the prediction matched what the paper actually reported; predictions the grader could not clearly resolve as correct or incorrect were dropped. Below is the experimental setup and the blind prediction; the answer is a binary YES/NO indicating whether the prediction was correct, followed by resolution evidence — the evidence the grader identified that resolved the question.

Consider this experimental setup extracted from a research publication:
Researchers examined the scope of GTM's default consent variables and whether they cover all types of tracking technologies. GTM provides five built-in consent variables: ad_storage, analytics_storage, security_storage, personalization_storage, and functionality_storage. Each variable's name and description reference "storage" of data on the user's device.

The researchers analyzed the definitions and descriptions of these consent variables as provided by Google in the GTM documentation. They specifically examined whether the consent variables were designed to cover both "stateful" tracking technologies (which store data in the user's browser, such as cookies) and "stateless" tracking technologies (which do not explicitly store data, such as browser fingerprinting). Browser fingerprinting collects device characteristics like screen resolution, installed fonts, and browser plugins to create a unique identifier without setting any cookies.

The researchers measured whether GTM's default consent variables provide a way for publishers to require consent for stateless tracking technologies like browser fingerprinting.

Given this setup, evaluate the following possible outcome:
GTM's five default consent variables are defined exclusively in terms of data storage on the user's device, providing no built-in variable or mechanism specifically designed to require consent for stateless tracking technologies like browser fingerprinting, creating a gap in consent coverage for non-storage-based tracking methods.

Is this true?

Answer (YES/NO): YES